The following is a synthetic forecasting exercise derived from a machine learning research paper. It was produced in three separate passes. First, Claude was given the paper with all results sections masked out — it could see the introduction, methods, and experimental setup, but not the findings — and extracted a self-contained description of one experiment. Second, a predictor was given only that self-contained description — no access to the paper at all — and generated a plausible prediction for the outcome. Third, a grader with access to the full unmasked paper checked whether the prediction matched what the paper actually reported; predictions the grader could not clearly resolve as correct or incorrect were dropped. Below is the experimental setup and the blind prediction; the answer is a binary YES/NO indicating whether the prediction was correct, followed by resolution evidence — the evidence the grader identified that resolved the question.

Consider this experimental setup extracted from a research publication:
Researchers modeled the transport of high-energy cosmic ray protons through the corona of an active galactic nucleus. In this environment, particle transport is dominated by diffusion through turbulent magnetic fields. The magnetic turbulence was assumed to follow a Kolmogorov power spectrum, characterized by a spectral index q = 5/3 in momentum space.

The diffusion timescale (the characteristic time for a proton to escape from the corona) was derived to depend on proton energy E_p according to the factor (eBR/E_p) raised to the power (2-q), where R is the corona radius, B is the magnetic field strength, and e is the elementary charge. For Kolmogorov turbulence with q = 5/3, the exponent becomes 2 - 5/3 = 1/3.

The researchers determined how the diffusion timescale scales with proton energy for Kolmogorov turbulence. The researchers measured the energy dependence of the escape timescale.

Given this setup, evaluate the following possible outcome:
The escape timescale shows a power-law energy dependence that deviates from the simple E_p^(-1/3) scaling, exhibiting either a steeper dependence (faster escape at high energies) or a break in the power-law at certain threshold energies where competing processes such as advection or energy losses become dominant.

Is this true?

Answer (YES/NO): NO